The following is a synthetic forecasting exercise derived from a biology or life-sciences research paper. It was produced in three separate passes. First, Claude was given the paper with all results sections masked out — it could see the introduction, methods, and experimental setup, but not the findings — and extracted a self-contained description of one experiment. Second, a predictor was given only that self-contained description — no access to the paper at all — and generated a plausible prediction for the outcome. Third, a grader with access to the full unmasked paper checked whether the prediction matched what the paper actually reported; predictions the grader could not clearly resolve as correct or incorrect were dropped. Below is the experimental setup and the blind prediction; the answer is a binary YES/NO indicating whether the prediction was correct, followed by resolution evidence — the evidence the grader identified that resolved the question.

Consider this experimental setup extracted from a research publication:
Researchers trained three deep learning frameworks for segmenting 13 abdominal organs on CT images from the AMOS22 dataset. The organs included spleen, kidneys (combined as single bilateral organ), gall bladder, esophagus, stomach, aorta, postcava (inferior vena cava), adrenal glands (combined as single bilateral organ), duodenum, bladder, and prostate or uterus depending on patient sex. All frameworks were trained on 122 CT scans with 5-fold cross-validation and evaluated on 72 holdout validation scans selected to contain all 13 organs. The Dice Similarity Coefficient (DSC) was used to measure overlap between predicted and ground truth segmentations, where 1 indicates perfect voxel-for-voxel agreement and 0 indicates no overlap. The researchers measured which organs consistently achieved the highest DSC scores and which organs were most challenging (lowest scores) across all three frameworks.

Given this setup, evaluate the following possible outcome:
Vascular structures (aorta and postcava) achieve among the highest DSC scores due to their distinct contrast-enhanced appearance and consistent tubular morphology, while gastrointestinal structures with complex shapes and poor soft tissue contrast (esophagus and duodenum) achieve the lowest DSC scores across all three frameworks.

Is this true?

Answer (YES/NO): NO